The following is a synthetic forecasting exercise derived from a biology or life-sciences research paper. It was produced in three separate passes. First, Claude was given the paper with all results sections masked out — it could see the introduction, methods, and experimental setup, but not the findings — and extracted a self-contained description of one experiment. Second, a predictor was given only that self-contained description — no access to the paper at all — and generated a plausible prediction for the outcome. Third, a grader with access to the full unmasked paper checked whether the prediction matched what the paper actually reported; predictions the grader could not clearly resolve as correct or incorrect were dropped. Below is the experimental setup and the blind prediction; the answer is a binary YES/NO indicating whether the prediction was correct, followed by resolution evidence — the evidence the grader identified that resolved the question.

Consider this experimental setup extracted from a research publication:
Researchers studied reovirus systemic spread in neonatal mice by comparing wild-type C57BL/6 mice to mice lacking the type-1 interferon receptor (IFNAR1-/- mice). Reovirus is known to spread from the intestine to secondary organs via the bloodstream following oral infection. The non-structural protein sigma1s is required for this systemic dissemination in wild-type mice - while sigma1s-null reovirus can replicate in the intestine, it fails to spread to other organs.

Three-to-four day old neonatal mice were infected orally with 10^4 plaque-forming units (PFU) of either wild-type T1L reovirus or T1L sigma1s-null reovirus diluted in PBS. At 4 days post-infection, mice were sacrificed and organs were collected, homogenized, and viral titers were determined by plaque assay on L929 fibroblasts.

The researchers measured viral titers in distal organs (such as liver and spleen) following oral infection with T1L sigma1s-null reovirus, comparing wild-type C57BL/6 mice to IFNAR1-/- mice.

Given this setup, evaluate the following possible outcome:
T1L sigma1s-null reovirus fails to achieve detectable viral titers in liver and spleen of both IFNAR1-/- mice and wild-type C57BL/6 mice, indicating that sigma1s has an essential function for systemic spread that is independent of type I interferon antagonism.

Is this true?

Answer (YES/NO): NO